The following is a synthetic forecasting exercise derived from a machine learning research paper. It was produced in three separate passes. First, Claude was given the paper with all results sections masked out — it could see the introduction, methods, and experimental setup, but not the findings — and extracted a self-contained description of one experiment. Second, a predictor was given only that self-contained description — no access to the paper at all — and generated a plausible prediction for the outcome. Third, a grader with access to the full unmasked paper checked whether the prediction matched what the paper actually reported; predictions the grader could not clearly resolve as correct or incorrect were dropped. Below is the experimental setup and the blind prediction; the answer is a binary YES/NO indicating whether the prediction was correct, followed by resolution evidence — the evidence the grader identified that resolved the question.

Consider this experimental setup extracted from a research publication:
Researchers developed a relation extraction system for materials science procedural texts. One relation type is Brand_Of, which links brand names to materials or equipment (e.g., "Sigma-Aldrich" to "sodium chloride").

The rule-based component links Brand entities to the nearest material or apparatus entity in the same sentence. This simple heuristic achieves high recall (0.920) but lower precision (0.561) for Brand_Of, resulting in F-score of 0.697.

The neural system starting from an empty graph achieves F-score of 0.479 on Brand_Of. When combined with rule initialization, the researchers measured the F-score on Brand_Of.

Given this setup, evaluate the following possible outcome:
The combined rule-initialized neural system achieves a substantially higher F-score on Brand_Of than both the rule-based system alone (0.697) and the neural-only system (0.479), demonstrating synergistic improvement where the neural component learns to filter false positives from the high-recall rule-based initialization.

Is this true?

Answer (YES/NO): NO